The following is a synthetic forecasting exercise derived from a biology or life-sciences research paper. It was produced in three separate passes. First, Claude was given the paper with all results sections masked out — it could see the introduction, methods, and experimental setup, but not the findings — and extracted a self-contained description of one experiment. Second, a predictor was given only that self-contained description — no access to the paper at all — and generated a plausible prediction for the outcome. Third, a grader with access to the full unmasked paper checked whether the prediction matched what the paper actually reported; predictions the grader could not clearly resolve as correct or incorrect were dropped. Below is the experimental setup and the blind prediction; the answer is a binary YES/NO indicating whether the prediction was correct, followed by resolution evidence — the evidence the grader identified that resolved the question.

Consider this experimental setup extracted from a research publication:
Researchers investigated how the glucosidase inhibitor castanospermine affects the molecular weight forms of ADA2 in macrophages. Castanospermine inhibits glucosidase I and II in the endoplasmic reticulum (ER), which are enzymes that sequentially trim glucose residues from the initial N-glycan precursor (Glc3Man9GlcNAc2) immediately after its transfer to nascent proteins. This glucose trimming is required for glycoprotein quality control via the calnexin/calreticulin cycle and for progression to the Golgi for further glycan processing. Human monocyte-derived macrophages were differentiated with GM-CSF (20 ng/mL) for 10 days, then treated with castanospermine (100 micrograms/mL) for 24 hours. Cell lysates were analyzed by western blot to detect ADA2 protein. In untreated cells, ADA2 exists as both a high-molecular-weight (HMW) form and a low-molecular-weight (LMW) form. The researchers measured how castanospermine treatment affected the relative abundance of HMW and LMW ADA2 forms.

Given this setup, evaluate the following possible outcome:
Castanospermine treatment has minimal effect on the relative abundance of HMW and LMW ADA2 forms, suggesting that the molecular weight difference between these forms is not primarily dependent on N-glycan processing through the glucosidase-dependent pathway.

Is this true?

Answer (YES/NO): NO